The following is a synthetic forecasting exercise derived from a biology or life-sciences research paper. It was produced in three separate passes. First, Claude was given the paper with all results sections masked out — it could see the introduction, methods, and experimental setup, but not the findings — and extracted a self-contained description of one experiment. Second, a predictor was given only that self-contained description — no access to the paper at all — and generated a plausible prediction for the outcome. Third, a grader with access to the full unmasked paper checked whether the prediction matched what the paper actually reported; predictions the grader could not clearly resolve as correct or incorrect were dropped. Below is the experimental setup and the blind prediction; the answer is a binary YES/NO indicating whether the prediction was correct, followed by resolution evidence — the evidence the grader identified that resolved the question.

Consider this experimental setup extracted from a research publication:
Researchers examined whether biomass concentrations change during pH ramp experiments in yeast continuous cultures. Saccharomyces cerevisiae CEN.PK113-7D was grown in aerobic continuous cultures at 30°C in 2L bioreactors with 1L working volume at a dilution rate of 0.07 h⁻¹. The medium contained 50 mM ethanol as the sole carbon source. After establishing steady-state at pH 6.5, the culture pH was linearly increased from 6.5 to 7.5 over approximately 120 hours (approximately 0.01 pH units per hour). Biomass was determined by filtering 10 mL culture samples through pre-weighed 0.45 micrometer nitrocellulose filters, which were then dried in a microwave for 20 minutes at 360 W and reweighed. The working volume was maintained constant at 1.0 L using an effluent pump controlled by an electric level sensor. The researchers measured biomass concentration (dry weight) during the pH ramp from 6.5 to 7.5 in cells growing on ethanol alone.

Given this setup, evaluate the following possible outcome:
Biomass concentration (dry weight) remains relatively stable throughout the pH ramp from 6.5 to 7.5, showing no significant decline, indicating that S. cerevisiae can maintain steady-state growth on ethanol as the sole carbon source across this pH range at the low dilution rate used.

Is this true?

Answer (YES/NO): NO